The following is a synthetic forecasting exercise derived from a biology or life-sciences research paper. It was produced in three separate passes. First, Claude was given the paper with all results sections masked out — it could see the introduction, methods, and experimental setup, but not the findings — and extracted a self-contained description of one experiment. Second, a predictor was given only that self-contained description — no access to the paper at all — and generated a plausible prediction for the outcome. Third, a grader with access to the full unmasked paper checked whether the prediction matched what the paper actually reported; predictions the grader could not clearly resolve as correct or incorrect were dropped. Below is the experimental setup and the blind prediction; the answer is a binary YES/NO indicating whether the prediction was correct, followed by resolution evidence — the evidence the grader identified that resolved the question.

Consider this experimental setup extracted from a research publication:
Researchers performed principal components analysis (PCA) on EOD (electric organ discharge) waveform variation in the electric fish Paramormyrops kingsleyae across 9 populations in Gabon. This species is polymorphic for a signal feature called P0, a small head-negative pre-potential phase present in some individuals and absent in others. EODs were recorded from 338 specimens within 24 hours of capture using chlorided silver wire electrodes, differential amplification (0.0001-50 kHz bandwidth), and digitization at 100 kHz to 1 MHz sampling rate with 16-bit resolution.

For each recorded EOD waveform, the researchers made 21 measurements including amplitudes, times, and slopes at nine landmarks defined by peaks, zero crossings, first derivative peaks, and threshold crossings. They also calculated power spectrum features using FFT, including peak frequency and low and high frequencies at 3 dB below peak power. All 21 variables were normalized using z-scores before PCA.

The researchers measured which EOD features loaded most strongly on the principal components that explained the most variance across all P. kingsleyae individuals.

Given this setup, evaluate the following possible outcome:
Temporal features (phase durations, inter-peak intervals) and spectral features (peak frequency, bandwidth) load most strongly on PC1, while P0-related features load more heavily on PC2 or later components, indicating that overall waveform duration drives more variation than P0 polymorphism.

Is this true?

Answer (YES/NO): NO